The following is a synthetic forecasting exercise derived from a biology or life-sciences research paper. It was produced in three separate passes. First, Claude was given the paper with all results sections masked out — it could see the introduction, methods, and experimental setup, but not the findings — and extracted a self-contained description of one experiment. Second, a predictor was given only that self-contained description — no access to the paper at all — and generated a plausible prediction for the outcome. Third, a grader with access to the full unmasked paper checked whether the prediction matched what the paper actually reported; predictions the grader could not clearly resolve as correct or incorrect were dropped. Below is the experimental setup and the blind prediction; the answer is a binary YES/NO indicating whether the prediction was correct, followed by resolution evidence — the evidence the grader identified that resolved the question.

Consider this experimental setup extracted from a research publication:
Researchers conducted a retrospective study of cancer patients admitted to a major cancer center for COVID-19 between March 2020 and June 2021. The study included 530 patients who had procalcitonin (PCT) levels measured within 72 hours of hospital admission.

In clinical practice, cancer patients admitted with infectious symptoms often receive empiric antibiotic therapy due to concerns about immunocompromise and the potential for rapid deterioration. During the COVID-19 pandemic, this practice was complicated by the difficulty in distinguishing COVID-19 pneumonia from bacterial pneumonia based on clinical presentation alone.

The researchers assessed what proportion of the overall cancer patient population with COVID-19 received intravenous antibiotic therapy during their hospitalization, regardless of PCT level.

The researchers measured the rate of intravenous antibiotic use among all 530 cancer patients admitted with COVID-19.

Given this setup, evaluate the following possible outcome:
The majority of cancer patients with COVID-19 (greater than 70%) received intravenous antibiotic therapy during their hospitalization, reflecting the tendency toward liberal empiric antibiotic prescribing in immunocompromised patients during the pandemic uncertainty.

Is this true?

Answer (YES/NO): YES